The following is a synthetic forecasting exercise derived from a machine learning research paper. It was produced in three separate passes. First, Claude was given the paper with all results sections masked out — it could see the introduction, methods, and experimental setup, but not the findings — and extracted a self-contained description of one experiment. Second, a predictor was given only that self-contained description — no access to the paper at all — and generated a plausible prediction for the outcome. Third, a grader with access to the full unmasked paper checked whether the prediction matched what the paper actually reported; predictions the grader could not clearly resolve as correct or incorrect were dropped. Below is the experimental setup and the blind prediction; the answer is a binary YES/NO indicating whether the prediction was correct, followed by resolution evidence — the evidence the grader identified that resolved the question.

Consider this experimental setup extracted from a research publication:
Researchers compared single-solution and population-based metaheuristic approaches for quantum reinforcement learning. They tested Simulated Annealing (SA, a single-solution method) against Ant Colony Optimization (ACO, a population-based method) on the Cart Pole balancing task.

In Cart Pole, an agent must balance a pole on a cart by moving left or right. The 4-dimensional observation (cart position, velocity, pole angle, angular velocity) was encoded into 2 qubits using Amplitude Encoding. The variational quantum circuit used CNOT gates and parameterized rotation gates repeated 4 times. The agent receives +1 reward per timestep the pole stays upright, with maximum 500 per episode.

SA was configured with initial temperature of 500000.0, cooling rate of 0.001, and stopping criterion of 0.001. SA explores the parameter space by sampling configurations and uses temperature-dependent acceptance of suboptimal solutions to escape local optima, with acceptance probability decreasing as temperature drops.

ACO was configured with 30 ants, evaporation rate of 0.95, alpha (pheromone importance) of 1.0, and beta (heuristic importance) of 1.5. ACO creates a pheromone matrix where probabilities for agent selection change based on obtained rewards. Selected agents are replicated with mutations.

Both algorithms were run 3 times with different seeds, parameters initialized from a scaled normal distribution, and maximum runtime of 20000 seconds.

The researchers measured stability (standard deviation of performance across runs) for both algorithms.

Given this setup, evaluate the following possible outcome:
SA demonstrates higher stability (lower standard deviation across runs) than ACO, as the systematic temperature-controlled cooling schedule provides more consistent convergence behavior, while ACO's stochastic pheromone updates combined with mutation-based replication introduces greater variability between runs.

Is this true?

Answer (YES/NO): NO